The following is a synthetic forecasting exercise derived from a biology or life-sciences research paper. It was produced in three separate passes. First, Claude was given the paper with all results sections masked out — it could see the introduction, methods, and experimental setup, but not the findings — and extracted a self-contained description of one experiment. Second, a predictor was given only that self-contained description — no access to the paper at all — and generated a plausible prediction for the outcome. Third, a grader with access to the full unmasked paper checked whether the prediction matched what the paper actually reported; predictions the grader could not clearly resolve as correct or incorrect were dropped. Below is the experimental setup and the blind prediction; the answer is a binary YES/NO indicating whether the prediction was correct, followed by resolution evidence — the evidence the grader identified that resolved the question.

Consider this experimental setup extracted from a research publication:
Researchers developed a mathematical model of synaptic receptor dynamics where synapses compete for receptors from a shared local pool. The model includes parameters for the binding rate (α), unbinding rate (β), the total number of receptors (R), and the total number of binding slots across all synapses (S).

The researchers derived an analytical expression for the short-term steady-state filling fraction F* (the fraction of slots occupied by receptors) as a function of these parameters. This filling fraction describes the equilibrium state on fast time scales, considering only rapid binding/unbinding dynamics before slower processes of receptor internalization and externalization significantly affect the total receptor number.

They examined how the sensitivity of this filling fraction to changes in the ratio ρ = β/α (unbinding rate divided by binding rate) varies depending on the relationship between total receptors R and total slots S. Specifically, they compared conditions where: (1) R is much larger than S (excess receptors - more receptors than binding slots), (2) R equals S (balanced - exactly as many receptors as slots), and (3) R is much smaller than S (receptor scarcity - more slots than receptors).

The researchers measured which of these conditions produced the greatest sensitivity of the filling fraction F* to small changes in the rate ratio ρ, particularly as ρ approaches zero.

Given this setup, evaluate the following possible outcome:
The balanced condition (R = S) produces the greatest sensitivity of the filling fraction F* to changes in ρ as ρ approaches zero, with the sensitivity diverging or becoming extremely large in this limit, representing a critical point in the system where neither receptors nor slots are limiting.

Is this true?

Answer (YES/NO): YES